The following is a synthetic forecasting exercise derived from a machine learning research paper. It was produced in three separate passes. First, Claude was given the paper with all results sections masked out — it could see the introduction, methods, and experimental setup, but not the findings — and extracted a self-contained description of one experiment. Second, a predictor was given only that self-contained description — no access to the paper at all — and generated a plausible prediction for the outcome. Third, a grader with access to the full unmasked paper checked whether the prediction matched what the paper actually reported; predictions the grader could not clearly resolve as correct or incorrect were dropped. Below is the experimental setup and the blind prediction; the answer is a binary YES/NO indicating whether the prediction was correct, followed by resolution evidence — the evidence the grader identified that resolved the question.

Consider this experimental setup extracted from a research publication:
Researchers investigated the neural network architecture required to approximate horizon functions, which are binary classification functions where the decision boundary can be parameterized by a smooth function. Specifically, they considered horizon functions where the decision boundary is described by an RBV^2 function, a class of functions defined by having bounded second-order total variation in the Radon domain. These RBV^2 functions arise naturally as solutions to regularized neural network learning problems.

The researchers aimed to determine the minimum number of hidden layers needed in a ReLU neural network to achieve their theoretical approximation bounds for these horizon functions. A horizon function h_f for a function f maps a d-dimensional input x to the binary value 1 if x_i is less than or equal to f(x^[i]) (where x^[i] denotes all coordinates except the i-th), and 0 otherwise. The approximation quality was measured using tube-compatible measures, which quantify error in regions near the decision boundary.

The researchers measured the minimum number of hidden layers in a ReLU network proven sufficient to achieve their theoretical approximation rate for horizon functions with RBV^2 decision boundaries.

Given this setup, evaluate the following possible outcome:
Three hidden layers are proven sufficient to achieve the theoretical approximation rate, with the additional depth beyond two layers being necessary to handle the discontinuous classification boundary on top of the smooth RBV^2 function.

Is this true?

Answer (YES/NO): NO